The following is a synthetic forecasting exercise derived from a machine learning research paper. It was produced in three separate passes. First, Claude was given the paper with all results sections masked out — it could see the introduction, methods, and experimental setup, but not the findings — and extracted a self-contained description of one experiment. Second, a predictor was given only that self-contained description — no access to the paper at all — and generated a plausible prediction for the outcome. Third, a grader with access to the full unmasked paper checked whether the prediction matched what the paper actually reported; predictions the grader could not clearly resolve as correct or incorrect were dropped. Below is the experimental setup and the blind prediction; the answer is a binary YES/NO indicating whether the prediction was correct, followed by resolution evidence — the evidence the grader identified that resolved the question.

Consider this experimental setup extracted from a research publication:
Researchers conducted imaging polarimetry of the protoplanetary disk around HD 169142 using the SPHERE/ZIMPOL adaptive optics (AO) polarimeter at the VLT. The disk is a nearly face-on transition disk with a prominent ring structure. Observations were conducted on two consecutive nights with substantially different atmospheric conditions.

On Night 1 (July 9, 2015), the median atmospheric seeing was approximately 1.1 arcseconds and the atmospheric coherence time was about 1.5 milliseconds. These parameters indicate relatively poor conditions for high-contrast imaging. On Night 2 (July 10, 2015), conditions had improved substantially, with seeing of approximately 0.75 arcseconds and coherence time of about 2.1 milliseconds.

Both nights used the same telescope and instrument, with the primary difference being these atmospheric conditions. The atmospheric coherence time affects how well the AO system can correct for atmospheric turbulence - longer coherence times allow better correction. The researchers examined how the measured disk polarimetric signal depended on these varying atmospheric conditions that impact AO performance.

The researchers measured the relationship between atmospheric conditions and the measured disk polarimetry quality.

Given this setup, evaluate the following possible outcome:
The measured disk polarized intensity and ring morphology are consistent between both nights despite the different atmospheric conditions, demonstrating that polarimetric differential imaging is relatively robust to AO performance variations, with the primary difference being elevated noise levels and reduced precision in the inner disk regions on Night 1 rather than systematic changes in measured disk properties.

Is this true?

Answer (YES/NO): NO